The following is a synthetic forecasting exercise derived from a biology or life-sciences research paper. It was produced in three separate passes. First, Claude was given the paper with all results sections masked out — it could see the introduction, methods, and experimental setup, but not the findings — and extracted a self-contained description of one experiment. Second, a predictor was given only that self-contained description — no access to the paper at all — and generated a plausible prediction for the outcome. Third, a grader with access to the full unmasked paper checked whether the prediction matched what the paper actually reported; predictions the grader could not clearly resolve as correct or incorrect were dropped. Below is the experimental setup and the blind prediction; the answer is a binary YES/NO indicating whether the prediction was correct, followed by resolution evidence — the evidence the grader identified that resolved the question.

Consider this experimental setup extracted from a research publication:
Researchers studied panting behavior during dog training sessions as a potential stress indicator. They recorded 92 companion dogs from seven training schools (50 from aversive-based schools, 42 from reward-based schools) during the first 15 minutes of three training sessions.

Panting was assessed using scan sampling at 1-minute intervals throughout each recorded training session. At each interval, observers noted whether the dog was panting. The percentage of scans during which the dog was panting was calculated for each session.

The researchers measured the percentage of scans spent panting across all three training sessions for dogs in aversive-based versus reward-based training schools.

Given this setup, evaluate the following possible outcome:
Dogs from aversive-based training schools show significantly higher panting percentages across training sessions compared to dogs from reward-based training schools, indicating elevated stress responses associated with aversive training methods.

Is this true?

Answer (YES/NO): YES